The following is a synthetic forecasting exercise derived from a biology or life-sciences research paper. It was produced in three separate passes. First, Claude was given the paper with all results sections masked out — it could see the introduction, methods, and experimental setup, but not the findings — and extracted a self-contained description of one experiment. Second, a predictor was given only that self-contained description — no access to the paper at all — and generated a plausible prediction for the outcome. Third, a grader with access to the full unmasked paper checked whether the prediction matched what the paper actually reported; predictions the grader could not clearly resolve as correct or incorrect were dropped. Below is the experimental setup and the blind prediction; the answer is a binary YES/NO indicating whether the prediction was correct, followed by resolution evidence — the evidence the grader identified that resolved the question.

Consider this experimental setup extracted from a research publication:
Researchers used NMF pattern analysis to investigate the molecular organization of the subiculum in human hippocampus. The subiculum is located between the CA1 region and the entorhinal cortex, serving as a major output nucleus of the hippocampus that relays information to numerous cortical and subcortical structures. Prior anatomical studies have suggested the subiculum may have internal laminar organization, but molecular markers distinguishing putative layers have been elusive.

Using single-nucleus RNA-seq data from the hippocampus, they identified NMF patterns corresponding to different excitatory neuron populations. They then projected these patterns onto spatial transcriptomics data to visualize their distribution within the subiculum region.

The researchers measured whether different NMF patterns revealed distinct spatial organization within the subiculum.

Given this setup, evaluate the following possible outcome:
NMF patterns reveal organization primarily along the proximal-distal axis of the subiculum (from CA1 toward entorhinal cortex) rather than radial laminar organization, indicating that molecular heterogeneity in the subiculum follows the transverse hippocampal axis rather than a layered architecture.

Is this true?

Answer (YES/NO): NO